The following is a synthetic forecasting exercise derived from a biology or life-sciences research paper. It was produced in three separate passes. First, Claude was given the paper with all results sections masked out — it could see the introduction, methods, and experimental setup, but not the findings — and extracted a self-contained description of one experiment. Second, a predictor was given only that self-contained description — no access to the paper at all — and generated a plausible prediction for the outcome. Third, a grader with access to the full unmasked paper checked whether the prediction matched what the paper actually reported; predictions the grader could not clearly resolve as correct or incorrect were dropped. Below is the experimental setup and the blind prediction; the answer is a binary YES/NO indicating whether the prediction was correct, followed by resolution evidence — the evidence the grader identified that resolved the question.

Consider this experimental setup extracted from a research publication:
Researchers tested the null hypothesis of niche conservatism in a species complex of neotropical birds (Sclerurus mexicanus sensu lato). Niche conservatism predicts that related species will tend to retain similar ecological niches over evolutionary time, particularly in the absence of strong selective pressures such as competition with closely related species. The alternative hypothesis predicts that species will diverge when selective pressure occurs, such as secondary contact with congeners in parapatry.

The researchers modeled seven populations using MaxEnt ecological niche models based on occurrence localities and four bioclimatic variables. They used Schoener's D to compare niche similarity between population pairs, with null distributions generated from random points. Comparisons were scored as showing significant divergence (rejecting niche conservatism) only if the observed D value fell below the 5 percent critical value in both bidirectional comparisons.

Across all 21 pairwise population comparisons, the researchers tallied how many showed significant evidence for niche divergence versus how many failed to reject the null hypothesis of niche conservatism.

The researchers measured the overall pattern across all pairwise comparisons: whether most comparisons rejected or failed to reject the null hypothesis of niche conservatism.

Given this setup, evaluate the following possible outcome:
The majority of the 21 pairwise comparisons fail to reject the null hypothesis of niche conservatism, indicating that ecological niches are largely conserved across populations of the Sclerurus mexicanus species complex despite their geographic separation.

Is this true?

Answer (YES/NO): YES